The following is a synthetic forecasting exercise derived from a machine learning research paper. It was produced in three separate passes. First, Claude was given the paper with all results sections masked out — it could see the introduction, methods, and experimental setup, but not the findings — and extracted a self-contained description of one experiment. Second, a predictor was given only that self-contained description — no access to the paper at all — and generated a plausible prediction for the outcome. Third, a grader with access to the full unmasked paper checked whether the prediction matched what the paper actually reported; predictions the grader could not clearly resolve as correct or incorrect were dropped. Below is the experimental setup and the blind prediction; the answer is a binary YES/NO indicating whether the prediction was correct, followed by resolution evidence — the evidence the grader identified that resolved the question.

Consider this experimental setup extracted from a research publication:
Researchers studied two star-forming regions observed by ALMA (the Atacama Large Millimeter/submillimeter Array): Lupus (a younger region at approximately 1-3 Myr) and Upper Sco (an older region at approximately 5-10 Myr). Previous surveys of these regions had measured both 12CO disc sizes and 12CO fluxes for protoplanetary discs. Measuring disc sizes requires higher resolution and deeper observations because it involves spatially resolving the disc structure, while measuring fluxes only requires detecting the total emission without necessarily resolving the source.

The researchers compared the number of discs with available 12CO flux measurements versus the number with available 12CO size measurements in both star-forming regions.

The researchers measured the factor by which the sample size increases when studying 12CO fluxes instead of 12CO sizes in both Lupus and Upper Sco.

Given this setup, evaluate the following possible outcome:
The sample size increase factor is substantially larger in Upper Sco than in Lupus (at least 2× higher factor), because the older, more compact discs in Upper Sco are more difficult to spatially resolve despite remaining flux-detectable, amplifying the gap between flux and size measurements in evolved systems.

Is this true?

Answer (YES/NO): YES